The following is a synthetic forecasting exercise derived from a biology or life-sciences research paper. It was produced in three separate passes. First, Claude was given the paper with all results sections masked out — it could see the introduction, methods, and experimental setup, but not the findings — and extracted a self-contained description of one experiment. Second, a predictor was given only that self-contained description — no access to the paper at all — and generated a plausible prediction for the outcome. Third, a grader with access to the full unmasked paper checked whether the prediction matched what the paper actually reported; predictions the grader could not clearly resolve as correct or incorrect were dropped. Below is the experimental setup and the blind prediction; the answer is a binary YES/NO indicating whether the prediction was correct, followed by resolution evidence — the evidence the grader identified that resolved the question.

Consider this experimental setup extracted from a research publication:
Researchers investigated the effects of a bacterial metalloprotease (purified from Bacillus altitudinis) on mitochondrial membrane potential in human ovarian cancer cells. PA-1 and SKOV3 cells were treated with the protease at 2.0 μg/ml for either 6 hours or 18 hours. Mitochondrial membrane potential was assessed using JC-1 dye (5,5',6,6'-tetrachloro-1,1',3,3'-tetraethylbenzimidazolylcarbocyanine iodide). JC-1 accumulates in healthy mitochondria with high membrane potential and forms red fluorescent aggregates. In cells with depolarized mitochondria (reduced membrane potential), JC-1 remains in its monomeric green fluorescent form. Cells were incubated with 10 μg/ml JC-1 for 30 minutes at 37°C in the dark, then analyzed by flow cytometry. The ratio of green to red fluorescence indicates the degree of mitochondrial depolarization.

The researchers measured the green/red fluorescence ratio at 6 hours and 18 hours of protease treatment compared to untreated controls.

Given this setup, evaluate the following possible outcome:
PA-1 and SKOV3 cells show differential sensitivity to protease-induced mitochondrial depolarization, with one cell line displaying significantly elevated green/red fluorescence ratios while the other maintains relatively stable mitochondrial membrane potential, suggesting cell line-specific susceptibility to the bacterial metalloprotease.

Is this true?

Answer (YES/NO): NO